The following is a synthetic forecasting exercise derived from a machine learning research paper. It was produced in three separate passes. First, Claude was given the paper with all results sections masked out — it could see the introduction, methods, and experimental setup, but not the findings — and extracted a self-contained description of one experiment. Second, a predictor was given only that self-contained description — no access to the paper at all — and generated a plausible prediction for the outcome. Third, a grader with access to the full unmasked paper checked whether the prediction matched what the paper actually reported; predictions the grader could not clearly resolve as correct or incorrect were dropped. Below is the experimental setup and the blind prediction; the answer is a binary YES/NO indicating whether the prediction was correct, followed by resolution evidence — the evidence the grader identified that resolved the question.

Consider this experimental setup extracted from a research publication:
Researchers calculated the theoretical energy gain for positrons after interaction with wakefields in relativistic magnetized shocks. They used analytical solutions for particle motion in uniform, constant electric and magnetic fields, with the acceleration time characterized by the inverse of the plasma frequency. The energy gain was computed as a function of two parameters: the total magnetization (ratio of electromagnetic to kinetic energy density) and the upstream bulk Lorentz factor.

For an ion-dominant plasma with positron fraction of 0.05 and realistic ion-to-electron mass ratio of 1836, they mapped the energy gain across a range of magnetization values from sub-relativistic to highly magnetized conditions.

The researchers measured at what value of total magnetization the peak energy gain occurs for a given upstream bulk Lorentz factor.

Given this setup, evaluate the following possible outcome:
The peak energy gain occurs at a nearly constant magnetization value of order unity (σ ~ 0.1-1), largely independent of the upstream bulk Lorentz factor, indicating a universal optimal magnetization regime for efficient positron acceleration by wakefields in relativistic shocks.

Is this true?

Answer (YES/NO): YES